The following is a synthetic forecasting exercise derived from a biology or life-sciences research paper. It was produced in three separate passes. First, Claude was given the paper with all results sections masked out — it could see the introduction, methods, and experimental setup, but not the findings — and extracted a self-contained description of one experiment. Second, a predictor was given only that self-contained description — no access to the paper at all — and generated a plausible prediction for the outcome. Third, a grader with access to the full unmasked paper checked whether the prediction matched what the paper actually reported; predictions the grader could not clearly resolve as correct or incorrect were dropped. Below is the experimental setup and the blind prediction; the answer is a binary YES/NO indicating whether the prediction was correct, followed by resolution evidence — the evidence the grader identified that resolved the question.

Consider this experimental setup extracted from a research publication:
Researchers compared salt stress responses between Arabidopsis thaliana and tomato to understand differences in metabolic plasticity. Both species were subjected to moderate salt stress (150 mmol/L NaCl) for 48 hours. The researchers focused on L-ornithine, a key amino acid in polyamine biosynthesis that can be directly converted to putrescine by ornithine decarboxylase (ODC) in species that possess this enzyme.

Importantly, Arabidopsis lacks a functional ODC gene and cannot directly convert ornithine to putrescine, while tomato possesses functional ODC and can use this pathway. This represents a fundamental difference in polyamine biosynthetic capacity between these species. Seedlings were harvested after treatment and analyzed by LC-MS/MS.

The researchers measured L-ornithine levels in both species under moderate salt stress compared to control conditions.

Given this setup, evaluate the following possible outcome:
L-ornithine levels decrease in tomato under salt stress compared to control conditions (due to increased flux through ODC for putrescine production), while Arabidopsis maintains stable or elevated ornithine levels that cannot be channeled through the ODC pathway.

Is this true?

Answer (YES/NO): NO